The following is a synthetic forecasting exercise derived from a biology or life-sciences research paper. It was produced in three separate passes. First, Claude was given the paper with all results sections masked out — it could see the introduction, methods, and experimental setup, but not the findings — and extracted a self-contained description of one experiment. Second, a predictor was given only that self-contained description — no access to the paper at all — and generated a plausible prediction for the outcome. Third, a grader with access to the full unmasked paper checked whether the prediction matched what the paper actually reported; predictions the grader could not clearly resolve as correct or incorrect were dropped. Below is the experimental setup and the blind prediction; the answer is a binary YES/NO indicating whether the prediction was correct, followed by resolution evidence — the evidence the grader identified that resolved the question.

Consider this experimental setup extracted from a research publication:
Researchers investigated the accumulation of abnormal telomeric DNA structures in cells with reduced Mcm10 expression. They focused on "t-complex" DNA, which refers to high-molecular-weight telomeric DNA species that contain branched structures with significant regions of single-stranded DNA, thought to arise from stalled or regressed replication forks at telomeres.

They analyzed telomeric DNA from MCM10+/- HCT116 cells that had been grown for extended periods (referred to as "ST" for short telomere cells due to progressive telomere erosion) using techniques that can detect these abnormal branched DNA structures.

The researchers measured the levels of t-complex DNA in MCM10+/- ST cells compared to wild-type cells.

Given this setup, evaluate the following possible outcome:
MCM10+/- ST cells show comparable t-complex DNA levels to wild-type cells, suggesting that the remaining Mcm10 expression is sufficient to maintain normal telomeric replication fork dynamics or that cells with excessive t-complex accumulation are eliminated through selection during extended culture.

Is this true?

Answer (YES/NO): NO